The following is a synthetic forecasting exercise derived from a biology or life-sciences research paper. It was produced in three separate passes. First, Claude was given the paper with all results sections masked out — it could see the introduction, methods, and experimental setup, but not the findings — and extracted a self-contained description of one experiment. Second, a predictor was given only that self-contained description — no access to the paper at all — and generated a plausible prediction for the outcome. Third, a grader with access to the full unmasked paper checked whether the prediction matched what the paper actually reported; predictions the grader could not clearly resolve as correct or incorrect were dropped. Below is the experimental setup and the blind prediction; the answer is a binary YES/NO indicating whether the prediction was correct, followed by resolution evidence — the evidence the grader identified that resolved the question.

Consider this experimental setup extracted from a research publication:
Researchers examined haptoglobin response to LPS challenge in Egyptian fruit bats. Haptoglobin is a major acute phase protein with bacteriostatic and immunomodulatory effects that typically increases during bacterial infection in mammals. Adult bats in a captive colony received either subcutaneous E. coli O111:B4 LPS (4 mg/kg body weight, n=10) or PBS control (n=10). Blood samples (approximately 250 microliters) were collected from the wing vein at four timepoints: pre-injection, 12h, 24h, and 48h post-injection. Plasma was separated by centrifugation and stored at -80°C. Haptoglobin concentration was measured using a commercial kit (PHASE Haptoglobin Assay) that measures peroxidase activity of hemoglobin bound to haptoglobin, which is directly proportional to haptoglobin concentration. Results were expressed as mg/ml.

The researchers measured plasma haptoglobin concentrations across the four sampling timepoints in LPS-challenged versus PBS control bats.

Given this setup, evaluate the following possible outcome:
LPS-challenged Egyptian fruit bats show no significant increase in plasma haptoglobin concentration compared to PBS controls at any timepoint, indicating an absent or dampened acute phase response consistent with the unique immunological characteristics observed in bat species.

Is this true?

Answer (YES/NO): NO